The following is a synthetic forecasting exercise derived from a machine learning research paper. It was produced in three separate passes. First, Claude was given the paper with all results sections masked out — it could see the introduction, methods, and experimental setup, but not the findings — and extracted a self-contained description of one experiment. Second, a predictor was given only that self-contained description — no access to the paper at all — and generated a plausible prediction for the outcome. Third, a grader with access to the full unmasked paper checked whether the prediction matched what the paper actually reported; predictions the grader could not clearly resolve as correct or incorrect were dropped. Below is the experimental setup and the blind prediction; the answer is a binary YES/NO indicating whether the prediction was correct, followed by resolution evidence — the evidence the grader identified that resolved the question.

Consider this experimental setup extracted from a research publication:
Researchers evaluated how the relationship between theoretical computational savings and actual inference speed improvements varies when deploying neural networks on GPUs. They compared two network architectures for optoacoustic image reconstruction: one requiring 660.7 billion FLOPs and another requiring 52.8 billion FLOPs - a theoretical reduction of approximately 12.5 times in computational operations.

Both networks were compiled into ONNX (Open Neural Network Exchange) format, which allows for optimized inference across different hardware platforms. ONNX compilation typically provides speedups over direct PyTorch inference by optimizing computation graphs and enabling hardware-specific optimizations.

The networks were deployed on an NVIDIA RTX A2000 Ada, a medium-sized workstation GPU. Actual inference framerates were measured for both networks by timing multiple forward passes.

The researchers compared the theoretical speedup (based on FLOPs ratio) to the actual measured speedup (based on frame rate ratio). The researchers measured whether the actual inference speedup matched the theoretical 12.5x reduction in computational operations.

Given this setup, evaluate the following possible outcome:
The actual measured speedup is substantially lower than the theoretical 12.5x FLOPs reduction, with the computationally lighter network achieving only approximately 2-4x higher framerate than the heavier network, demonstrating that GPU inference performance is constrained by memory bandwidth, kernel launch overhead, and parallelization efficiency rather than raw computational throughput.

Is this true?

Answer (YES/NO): YES